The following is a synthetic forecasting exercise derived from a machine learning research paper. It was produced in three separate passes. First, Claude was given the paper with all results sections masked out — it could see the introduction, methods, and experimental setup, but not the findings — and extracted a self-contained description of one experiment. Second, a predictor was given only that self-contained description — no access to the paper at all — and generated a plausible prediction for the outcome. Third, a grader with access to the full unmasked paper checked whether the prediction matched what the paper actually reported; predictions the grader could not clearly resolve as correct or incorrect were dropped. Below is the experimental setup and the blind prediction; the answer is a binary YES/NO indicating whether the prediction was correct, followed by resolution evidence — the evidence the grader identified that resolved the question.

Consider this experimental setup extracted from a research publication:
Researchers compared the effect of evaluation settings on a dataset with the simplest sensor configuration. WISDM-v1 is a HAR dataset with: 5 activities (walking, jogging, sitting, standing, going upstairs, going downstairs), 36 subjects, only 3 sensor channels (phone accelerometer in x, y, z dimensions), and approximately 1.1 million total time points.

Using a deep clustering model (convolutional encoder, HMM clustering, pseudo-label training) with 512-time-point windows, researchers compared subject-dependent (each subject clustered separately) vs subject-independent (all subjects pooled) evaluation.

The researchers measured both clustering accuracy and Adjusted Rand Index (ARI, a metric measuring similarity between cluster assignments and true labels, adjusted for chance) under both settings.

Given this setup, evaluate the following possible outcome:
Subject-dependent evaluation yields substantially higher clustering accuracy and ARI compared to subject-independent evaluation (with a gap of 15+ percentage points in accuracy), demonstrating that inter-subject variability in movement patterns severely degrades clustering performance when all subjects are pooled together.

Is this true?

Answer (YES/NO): YES